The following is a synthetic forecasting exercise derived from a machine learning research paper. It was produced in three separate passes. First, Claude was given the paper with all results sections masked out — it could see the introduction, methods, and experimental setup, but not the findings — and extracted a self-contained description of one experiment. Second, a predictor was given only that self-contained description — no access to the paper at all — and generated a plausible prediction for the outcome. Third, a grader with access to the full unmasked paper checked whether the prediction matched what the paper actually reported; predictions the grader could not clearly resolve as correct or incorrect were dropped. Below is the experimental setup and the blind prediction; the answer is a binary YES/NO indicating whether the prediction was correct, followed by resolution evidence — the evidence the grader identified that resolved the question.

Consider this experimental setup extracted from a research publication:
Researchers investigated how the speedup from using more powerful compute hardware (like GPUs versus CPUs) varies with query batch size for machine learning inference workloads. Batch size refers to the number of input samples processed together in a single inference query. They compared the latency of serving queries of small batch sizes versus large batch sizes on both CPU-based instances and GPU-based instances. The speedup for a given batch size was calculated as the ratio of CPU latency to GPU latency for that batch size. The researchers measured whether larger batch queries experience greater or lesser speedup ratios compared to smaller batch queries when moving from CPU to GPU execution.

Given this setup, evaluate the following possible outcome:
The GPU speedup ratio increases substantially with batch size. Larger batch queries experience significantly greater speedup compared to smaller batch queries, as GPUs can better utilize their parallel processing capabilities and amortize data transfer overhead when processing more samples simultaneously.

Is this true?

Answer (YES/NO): YES